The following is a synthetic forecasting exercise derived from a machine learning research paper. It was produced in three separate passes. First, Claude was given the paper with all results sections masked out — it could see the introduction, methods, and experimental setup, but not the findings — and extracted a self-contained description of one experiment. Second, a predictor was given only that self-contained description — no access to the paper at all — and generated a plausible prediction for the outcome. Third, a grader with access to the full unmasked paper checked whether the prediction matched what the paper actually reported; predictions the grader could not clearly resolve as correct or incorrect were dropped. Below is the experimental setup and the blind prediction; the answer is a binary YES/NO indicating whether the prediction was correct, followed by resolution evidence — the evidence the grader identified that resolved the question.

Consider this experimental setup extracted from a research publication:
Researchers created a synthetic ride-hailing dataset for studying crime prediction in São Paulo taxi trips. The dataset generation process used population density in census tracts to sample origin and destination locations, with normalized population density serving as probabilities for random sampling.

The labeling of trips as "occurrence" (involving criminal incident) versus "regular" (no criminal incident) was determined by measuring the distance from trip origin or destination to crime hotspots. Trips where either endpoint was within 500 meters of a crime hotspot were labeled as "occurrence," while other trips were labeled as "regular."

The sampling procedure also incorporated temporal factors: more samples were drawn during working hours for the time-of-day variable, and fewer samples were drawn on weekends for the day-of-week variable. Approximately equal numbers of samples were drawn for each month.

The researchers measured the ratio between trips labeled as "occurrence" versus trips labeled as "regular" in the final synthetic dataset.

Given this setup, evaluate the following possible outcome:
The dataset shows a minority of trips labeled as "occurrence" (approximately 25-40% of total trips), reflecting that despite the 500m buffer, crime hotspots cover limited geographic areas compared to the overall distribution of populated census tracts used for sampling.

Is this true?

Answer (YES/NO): NO